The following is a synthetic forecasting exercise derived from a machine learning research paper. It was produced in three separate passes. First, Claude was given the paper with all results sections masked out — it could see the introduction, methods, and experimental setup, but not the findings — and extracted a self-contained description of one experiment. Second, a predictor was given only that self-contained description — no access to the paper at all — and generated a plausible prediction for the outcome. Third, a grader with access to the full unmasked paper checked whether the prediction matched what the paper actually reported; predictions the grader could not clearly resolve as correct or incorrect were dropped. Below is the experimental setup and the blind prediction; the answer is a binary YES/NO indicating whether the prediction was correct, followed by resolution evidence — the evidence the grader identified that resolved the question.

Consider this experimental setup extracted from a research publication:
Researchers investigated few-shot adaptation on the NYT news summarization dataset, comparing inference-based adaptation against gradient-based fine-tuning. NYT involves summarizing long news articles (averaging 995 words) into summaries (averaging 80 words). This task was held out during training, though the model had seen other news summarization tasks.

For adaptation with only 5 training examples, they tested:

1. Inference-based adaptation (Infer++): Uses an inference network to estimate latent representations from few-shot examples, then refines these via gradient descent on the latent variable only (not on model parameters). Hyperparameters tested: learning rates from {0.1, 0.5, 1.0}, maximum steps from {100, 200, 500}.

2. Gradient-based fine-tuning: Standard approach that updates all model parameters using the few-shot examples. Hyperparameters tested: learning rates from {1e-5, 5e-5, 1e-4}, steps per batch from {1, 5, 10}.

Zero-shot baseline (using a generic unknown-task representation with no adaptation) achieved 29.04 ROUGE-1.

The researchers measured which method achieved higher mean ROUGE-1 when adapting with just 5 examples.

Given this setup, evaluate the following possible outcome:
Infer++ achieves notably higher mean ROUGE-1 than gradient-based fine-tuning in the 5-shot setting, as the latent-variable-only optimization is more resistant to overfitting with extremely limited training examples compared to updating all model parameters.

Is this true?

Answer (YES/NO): YES